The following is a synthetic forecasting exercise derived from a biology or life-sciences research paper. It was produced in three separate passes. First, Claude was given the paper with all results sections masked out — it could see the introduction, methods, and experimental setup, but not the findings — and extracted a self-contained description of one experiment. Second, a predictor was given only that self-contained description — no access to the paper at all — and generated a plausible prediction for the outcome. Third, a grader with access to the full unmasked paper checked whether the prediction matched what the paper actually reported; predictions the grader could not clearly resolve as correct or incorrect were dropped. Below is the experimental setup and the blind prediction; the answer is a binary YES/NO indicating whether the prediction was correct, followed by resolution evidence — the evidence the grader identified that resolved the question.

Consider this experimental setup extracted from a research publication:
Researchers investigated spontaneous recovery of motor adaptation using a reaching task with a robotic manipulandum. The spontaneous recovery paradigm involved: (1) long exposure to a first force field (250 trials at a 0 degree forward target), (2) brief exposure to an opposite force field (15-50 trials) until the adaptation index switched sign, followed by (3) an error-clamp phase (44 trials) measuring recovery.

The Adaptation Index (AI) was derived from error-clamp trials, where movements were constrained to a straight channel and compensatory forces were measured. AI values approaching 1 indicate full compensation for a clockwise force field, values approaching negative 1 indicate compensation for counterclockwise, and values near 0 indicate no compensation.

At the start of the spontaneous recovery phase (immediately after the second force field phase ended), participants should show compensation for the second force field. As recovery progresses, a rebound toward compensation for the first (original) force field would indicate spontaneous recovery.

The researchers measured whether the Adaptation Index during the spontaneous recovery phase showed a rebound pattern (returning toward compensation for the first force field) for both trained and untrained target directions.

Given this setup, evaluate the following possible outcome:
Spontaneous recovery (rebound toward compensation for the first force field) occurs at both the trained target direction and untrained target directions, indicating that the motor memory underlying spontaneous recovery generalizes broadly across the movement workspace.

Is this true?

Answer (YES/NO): YES